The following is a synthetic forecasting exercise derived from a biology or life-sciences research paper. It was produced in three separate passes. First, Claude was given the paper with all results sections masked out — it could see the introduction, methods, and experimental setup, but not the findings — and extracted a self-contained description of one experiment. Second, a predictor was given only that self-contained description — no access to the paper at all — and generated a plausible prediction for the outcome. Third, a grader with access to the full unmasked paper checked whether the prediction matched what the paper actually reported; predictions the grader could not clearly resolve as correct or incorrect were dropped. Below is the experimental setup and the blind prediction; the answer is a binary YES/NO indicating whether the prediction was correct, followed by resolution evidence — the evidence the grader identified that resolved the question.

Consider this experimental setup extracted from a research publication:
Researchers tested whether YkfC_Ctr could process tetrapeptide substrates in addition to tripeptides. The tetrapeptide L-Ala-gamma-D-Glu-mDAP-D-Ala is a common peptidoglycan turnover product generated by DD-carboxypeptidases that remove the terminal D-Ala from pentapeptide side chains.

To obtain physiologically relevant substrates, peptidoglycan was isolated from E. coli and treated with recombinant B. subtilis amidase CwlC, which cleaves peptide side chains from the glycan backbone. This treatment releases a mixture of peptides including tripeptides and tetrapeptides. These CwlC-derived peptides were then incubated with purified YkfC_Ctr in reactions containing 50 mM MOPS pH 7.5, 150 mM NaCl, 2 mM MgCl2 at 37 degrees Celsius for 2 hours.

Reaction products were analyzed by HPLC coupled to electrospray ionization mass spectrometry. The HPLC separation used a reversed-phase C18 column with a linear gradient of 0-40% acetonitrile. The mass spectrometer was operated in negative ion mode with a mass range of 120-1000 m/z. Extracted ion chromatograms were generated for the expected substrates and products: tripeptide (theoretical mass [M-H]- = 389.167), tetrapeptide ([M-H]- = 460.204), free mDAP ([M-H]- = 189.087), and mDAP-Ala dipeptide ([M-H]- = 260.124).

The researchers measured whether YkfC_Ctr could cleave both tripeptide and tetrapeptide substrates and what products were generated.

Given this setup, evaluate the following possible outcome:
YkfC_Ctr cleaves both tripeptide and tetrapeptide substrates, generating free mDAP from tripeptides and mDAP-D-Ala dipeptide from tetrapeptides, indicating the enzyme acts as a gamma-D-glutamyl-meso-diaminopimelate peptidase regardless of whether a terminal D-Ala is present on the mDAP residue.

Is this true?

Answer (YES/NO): YES